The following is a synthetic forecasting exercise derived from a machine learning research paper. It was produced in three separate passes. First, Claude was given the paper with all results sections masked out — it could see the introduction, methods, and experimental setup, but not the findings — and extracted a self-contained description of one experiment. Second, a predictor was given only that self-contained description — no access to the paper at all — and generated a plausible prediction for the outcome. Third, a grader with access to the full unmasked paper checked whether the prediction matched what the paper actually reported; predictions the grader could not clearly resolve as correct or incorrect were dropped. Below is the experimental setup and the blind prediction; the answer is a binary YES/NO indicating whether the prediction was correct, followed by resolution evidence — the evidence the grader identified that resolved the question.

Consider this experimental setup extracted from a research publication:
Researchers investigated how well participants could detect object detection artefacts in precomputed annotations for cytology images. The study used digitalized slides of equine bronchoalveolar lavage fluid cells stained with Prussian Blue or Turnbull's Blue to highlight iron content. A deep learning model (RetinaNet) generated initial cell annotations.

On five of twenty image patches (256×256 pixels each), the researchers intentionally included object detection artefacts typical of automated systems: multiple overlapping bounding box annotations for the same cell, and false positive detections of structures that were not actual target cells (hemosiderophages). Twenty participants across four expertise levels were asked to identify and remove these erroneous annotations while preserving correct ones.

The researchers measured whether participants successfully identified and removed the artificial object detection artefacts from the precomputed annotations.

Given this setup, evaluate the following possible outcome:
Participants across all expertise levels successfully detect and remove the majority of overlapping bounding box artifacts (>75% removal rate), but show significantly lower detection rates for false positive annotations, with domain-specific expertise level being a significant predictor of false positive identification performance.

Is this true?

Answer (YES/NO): NO